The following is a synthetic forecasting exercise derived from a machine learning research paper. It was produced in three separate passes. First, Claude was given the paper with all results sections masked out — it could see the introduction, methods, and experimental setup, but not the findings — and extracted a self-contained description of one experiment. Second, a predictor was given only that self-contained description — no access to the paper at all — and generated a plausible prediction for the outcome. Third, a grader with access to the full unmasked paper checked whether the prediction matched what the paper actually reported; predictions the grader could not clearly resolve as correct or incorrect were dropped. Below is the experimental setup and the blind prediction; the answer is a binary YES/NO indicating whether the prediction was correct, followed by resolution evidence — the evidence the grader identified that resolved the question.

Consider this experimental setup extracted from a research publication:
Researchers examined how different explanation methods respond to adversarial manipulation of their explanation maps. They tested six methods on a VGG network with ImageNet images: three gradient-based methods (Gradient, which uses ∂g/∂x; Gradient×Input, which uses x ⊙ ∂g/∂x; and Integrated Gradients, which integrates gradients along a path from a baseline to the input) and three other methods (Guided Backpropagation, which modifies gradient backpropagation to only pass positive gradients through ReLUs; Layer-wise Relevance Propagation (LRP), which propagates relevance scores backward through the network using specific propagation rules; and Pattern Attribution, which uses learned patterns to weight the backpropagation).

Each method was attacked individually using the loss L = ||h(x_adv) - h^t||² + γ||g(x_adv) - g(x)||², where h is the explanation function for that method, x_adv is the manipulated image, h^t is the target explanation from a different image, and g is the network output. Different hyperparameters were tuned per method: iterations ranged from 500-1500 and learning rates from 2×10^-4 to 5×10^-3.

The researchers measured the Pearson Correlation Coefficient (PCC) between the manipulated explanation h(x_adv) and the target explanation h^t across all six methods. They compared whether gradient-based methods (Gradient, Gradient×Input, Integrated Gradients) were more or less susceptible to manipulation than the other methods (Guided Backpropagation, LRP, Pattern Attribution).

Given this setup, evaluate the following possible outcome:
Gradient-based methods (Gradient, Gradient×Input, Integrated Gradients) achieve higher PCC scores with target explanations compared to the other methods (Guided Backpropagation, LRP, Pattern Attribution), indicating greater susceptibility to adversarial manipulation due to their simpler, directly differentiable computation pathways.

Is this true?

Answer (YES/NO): NO